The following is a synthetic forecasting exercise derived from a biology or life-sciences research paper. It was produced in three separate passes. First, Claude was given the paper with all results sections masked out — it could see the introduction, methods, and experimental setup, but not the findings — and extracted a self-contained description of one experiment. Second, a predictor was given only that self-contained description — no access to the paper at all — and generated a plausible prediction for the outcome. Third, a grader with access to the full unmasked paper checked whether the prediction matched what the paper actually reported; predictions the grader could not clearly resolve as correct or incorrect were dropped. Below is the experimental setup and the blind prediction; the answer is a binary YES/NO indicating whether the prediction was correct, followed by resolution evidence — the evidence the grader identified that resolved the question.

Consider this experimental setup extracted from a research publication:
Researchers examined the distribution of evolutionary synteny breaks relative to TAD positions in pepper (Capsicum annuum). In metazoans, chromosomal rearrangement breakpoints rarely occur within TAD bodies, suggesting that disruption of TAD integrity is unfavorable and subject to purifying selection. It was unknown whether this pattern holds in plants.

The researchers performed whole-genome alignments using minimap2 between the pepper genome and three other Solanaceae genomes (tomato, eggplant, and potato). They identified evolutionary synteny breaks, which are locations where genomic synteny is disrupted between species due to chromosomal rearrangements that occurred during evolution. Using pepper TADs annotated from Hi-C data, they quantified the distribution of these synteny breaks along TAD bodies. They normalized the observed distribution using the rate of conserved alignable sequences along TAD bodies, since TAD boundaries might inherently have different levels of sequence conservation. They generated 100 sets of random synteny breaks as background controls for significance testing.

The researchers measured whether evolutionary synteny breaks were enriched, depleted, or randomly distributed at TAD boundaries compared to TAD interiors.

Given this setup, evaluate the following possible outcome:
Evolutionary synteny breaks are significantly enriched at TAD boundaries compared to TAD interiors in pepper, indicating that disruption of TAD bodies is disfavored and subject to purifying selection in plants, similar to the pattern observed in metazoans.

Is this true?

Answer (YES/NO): YES